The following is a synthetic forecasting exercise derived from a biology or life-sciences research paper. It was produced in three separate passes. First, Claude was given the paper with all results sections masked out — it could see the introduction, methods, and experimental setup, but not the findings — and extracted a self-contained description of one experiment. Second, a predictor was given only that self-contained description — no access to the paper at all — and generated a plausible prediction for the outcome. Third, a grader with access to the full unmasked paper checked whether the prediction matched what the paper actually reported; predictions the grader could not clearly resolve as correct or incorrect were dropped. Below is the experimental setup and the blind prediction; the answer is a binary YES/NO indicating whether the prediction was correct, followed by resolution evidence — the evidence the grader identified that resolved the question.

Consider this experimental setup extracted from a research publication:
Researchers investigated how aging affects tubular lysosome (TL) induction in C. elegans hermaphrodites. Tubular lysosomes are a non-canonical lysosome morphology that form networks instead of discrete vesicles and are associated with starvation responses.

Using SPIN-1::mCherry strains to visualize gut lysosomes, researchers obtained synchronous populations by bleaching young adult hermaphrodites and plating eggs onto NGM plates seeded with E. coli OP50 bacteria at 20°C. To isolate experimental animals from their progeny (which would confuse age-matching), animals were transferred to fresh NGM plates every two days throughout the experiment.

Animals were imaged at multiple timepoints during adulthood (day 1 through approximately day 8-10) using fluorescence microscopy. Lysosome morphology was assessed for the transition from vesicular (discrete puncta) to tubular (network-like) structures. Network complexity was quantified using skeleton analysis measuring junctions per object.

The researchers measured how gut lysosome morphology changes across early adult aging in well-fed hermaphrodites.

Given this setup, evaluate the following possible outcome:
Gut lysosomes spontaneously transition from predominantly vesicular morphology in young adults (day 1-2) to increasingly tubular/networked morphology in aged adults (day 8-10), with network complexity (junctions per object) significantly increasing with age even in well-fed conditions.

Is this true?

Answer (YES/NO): YES